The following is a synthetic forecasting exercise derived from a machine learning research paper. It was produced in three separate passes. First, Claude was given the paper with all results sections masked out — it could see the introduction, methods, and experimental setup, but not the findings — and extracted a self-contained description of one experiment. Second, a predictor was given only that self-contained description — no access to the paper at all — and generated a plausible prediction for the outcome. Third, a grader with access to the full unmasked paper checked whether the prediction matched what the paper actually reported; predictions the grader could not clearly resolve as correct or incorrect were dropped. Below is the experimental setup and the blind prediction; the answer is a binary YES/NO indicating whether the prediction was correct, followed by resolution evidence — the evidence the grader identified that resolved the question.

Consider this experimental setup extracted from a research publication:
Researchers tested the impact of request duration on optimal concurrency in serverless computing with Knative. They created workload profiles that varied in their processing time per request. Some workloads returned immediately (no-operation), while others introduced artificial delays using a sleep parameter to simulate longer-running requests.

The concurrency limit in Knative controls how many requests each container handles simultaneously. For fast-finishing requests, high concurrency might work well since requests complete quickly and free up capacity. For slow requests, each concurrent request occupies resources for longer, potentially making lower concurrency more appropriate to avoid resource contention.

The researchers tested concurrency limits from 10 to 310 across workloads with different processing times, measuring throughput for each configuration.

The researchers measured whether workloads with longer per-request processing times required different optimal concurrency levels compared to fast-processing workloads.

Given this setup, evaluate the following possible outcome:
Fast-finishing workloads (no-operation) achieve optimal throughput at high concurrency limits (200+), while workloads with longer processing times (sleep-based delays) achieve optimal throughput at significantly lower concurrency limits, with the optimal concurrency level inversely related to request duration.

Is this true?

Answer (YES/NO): NO